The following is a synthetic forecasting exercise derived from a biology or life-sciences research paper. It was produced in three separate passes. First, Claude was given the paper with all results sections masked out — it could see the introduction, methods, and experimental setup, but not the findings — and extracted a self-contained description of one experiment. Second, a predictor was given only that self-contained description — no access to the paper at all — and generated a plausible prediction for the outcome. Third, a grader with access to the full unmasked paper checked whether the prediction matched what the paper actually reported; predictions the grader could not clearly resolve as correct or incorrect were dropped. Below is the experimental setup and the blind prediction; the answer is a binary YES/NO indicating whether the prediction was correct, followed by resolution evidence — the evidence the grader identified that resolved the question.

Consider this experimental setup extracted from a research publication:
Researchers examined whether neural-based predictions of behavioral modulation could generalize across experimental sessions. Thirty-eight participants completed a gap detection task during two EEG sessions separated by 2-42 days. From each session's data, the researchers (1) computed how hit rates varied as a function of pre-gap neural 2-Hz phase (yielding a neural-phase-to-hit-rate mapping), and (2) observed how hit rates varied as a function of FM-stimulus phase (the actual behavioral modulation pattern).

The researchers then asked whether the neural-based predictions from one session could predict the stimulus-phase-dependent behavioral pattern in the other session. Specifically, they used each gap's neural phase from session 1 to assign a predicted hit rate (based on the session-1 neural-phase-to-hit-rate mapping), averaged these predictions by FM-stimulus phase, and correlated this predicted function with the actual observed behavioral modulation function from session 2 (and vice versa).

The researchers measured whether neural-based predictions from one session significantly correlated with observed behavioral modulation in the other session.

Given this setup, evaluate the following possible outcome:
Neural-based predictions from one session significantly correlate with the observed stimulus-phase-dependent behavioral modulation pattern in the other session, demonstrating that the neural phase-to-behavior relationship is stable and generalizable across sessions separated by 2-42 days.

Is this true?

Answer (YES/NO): YES